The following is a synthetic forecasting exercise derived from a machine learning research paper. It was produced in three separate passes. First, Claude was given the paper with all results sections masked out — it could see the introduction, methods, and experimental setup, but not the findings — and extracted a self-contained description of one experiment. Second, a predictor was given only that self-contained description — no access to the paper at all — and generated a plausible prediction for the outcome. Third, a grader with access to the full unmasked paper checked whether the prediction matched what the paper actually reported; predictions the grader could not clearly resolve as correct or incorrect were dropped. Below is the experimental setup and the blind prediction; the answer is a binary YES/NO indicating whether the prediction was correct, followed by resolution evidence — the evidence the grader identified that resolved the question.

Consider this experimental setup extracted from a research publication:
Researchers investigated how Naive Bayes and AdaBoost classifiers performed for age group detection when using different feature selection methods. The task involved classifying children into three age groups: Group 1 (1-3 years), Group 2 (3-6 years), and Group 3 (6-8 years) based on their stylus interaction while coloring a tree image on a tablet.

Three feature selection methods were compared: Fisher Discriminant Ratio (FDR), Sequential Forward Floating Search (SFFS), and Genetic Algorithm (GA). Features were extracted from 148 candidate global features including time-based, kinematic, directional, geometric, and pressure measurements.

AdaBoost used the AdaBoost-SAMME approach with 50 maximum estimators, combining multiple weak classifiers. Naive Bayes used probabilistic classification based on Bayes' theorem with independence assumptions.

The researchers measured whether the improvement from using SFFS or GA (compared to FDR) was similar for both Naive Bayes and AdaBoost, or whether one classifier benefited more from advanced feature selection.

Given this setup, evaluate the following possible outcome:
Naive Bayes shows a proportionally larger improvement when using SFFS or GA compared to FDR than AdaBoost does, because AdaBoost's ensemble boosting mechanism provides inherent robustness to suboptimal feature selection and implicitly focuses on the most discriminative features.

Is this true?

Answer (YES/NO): YES